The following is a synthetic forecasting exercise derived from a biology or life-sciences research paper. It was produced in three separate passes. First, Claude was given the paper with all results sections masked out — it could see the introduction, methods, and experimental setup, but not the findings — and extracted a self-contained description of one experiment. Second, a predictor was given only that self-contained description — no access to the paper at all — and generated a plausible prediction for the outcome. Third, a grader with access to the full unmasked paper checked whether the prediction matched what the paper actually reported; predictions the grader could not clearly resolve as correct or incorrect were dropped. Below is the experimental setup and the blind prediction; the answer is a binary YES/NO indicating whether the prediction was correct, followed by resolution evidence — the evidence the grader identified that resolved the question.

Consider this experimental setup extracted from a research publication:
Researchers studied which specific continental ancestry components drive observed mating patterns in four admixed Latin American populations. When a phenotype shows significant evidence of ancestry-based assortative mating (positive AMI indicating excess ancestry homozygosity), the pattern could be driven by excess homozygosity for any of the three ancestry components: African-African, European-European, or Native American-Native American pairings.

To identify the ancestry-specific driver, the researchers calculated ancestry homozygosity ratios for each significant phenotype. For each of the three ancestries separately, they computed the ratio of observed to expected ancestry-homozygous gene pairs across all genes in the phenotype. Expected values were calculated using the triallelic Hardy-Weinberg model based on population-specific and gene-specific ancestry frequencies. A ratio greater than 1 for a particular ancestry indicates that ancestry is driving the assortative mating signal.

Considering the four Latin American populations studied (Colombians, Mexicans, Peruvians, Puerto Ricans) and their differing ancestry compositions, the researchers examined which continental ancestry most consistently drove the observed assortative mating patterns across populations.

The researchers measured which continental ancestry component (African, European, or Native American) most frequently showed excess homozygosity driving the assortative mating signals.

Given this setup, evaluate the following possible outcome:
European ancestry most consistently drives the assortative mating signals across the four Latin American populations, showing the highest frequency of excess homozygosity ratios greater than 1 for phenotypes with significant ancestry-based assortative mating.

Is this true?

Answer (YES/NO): NO